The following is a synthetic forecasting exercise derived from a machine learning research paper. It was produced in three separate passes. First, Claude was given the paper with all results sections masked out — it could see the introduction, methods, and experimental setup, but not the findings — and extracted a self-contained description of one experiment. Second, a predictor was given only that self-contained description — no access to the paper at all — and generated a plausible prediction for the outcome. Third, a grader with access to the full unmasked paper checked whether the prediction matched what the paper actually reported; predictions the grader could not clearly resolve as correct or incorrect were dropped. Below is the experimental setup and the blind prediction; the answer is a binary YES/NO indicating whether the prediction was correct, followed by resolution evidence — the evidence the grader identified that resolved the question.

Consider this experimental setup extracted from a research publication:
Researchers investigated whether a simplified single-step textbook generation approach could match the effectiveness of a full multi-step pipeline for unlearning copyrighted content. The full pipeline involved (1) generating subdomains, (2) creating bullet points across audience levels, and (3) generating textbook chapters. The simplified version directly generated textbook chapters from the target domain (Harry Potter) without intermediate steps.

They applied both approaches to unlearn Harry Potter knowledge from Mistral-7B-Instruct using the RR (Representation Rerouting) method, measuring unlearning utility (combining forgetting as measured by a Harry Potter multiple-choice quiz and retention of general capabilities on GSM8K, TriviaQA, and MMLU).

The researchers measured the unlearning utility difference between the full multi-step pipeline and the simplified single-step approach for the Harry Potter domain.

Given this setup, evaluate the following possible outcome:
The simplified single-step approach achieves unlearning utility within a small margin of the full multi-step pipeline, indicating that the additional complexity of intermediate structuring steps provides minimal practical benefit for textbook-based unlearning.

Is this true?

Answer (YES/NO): NO